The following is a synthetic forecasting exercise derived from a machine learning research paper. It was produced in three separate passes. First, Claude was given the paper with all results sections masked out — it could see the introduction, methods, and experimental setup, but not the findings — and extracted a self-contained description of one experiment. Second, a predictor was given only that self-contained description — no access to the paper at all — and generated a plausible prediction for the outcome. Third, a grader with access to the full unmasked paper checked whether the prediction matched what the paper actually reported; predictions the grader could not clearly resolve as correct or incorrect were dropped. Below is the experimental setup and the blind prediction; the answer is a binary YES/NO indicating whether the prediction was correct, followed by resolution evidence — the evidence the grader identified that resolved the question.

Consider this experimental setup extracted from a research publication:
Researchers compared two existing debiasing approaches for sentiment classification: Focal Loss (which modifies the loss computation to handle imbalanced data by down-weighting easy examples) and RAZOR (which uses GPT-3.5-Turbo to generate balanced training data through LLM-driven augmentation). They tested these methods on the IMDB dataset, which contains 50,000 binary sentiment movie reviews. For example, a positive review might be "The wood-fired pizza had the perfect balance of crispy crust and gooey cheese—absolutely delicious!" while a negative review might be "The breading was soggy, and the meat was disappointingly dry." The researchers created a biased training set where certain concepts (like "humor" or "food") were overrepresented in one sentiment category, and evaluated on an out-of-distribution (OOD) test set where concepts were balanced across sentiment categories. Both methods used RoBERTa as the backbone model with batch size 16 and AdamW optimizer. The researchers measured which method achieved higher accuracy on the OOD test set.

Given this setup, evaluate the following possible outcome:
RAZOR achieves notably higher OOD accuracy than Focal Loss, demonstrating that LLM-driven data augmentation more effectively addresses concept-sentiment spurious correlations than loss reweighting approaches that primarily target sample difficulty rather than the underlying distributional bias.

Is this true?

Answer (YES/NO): NO